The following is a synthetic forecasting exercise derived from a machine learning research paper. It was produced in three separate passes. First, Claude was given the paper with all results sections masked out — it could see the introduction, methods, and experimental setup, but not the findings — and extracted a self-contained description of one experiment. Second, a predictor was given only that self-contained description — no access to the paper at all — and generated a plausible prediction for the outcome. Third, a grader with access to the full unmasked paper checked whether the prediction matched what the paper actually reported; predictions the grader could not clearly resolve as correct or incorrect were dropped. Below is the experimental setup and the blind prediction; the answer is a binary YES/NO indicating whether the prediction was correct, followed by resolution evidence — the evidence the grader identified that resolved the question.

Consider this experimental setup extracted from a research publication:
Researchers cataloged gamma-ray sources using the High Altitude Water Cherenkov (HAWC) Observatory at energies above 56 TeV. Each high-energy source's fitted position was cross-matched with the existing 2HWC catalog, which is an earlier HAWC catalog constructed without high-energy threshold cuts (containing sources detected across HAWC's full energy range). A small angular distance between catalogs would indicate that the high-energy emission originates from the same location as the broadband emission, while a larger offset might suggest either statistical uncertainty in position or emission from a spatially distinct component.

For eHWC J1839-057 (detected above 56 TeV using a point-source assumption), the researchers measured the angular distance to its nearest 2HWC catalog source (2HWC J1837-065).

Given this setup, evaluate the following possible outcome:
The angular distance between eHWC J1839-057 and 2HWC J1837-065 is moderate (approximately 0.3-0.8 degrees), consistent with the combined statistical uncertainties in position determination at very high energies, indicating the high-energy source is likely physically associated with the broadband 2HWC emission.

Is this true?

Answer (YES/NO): NO